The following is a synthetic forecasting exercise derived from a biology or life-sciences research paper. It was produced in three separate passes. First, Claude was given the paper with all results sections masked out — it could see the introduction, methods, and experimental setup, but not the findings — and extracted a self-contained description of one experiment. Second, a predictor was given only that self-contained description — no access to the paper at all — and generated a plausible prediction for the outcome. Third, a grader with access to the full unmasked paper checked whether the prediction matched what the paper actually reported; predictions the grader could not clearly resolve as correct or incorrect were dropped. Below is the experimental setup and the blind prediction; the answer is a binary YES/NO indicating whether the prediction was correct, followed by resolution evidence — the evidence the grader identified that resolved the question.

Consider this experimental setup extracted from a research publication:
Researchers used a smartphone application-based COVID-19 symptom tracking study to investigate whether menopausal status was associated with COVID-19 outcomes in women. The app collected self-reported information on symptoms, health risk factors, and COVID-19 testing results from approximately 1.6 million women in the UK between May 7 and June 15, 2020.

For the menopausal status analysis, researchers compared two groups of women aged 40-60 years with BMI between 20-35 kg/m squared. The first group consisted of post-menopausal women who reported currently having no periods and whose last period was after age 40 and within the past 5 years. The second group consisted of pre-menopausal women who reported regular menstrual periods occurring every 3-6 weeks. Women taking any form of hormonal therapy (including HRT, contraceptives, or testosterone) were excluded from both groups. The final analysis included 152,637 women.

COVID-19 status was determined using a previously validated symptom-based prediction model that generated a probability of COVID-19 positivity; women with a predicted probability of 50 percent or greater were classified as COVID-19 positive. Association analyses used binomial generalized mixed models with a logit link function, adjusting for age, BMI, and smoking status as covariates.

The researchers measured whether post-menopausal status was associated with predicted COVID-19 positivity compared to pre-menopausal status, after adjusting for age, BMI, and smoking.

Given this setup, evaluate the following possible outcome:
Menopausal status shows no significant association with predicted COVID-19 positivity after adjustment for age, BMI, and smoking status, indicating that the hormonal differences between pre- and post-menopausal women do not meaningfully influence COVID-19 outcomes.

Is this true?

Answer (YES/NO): NO